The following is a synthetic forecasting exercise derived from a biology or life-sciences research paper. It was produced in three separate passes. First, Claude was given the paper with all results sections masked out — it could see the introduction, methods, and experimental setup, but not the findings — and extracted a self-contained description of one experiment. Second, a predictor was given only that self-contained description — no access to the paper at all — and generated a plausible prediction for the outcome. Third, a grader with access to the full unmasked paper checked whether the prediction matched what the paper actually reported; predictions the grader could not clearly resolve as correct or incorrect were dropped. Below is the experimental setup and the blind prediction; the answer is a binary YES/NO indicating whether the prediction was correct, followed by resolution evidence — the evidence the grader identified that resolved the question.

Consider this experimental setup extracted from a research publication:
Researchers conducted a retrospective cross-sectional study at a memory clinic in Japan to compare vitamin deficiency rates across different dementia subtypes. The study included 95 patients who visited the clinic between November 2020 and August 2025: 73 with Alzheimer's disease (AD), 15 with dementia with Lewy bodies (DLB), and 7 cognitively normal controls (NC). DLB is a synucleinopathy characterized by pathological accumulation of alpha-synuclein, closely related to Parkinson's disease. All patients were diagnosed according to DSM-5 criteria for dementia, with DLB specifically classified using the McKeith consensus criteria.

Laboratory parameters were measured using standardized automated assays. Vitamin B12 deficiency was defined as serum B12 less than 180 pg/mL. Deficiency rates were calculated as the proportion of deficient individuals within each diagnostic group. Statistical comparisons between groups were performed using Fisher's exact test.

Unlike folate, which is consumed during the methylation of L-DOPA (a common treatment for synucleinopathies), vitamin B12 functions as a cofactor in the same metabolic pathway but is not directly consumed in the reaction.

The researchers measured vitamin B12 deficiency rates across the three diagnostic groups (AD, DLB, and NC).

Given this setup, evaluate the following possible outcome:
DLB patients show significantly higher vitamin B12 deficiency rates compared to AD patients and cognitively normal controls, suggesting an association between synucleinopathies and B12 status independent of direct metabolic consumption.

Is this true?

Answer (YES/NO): NO